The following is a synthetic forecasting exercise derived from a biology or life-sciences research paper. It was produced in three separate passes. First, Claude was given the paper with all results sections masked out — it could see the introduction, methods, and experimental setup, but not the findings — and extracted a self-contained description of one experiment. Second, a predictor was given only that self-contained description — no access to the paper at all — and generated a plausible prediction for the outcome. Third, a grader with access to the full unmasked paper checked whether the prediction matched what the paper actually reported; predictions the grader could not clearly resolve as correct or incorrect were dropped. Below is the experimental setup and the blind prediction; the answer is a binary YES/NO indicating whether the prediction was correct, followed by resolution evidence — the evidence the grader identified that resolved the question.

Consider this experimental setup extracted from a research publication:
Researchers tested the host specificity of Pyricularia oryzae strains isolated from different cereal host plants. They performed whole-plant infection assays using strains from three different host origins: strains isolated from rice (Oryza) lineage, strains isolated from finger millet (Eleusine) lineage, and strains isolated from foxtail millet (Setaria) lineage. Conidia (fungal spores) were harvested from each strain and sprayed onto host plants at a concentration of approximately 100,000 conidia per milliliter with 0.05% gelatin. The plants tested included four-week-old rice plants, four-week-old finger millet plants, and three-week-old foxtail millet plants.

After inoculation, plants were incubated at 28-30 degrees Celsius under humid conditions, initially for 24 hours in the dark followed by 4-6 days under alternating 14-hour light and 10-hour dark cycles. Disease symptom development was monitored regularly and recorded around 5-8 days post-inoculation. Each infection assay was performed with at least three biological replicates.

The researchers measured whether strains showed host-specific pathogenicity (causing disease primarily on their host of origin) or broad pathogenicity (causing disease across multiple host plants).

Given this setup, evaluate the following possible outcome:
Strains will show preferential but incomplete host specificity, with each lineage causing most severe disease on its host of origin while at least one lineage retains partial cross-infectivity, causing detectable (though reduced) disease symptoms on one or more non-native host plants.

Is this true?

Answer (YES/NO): YES